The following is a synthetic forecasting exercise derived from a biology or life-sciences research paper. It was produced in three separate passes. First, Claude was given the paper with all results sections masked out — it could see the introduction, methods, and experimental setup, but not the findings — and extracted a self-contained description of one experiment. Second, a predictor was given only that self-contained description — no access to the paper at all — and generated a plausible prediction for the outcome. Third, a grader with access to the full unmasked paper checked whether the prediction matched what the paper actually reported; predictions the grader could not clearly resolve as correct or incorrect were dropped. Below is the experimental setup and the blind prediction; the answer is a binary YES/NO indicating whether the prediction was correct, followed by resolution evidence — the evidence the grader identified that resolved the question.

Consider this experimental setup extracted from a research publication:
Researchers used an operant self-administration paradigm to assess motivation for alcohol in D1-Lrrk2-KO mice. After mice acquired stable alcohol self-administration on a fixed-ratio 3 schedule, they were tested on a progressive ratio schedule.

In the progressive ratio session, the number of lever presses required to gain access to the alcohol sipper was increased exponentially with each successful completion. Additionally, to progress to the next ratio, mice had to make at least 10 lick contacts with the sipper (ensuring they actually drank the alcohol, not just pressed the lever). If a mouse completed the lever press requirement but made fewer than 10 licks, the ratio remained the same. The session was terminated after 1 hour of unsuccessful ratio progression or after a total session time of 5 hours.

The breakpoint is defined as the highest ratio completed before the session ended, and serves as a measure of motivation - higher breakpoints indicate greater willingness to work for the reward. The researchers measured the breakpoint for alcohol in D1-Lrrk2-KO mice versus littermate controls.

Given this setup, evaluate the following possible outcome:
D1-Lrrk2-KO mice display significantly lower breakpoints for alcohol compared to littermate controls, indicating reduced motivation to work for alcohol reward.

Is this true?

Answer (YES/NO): NO